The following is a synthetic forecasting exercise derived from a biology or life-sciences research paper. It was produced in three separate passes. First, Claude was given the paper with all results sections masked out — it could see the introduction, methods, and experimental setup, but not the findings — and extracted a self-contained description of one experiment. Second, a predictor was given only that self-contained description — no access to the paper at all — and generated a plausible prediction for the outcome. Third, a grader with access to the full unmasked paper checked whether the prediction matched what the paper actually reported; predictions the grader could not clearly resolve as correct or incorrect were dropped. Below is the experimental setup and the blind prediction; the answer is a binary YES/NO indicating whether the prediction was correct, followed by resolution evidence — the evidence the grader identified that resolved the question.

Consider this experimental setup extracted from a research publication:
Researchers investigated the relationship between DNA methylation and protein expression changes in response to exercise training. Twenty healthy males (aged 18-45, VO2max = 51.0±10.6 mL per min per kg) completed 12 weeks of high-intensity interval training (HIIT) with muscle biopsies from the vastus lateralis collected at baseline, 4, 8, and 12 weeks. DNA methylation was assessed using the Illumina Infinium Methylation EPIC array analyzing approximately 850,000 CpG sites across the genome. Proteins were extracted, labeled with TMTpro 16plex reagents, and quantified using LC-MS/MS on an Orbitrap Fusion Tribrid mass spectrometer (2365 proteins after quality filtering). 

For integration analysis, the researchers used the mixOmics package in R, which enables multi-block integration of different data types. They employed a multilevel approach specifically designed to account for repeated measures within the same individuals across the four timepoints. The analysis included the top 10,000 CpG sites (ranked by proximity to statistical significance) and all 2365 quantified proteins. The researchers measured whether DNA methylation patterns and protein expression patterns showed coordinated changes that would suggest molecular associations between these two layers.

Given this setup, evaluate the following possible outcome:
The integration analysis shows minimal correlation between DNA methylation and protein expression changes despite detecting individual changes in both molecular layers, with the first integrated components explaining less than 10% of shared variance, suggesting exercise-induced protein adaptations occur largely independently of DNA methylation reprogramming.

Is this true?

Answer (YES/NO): NO